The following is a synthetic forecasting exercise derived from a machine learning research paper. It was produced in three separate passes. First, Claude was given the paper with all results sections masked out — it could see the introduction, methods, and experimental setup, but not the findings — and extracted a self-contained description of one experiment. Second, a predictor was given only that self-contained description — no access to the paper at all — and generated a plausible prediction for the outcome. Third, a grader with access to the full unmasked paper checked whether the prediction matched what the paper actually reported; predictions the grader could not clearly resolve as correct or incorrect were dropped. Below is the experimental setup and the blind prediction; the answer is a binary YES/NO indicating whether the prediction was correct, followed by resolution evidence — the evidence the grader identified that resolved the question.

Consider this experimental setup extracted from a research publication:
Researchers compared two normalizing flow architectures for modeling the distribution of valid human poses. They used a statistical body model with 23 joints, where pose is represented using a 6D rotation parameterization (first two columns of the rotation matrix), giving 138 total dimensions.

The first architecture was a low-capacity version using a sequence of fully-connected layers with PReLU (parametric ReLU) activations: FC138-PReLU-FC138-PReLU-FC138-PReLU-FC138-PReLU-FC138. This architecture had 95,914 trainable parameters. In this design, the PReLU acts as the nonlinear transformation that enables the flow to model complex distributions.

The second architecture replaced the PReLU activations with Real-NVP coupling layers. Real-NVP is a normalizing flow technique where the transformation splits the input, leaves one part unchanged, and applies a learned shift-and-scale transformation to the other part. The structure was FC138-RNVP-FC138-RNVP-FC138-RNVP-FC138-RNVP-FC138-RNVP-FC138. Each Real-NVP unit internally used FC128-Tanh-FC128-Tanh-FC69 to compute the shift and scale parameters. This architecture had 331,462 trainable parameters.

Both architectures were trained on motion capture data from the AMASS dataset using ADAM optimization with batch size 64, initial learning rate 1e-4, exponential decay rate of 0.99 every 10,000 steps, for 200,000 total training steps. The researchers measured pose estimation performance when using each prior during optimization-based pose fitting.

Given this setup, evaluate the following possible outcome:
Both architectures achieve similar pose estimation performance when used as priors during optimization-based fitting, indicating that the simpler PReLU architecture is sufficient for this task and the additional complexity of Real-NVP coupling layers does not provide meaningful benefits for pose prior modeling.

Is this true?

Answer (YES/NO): YES